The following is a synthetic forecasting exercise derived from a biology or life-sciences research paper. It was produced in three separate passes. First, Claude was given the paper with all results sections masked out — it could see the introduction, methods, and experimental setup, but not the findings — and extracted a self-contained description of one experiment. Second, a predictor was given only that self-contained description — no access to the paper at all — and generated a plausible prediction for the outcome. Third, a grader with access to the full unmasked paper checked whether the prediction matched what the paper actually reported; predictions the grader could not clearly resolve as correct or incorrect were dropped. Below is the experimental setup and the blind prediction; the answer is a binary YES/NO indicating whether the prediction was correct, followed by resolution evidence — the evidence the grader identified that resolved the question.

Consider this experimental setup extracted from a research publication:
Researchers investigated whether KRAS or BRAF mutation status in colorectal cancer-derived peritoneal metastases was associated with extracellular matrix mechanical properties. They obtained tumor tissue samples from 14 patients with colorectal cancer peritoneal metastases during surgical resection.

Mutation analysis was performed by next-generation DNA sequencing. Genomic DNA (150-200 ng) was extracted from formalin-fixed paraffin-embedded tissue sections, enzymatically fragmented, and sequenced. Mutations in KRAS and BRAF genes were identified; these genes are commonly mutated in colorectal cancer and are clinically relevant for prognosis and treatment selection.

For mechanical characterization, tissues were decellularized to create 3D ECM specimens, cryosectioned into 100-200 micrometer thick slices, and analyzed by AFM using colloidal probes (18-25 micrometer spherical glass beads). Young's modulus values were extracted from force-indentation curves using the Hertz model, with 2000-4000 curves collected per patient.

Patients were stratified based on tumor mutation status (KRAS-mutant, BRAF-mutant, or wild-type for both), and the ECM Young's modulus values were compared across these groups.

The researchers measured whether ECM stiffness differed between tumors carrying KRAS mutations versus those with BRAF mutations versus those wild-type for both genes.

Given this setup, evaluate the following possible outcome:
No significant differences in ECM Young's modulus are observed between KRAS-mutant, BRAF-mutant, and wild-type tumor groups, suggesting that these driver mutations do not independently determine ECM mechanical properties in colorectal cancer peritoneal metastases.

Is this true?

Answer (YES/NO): YES